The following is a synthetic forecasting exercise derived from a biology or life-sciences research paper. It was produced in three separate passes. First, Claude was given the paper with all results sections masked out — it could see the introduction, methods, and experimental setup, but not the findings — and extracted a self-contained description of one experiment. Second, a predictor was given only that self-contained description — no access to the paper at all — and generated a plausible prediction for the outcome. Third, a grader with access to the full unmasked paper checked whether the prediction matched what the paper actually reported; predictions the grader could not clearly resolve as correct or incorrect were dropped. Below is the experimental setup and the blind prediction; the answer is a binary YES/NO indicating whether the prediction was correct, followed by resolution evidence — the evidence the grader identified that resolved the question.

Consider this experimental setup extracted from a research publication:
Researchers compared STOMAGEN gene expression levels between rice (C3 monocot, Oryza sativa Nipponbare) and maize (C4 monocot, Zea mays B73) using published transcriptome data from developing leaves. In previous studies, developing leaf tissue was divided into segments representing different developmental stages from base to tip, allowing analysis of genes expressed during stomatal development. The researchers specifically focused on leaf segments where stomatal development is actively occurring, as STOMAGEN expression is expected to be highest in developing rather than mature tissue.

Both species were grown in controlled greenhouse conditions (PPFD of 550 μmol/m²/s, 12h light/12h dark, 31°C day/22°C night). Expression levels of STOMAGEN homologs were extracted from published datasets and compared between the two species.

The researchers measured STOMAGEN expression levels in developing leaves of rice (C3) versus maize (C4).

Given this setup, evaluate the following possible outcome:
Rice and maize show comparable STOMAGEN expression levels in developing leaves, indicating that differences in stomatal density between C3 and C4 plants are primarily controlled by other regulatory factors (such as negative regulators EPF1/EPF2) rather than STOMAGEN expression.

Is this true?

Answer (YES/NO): NO